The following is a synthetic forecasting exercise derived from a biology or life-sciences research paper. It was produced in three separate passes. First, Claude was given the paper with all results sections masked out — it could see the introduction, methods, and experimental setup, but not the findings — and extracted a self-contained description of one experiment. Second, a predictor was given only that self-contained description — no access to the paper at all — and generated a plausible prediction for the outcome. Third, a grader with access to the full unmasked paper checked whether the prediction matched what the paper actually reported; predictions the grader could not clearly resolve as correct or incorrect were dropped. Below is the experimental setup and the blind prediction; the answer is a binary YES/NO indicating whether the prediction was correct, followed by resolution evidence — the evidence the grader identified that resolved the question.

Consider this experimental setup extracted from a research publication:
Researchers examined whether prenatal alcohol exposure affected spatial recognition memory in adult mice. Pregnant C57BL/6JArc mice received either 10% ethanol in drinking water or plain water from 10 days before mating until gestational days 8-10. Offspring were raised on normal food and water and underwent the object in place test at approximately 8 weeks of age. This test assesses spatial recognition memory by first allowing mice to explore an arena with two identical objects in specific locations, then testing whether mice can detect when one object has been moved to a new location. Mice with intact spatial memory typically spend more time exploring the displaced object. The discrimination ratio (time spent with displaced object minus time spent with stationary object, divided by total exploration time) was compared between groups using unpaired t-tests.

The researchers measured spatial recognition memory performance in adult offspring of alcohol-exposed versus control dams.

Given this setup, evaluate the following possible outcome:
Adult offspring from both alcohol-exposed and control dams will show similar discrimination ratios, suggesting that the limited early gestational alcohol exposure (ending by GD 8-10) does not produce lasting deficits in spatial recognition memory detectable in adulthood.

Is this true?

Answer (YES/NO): YES